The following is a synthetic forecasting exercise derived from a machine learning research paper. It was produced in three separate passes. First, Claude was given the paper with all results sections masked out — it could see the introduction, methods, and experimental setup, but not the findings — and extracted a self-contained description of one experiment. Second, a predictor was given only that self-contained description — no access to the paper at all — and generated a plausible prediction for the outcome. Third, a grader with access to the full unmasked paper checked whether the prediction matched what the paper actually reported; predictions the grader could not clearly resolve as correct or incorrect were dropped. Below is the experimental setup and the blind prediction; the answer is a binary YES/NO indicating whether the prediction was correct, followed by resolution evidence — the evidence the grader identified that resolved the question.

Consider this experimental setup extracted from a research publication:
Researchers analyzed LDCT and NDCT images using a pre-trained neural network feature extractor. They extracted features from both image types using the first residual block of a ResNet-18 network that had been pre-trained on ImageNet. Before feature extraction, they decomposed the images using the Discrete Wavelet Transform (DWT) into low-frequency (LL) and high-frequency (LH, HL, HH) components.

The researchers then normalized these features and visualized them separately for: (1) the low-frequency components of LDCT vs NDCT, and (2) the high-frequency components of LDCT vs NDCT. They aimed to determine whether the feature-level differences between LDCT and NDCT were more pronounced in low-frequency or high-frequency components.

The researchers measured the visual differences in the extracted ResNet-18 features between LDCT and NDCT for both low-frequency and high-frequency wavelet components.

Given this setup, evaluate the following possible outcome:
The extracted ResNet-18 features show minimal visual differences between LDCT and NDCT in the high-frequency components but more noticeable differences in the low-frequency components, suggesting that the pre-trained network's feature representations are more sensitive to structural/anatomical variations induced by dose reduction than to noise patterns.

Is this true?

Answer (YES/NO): NO